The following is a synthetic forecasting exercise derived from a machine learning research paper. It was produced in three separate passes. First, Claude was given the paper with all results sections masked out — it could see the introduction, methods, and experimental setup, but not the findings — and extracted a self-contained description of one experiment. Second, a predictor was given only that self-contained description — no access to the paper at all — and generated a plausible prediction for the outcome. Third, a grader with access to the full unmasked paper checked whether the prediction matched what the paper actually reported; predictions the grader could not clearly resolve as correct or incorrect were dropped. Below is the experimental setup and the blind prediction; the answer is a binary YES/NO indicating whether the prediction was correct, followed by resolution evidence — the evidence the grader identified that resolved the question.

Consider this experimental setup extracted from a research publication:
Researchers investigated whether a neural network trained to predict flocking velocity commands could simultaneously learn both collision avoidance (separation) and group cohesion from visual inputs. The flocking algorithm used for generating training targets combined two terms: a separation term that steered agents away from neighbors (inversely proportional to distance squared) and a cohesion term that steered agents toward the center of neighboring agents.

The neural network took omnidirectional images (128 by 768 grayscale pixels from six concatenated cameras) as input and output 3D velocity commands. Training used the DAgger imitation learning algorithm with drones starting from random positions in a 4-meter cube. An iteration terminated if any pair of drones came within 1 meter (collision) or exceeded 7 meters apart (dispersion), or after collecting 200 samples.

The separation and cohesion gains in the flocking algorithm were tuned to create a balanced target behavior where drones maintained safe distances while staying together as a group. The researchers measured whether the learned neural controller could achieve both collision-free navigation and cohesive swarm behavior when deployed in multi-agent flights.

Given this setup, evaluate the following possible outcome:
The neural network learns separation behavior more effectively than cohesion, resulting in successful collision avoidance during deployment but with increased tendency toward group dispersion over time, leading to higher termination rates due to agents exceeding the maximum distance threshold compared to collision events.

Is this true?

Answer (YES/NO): NO